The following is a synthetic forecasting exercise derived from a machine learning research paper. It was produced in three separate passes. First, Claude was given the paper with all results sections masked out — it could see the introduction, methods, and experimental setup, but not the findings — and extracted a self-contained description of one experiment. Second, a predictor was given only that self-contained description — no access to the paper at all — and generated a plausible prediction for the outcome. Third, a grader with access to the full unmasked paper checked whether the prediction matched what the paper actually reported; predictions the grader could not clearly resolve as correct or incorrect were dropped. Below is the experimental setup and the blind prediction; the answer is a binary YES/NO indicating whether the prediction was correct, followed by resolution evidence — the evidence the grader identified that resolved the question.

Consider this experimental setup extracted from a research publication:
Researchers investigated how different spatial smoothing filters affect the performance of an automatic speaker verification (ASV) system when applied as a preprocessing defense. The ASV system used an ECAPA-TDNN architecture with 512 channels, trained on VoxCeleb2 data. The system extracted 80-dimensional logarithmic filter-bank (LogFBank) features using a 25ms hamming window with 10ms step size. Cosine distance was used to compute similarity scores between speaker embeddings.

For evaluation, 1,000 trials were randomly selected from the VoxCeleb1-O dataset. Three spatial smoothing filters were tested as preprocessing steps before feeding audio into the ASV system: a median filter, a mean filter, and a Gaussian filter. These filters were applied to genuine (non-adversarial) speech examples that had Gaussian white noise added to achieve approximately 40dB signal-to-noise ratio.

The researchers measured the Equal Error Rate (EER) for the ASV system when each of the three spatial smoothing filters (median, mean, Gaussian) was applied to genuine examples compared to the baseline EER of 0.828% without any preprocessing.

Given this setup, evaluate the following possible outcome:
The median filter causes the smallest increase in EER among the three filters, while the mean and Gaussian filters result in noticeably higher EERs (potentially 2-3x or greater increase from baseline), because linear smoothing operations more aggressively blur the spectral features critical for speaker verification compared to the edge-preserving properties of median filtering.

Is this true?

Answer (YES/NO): NO